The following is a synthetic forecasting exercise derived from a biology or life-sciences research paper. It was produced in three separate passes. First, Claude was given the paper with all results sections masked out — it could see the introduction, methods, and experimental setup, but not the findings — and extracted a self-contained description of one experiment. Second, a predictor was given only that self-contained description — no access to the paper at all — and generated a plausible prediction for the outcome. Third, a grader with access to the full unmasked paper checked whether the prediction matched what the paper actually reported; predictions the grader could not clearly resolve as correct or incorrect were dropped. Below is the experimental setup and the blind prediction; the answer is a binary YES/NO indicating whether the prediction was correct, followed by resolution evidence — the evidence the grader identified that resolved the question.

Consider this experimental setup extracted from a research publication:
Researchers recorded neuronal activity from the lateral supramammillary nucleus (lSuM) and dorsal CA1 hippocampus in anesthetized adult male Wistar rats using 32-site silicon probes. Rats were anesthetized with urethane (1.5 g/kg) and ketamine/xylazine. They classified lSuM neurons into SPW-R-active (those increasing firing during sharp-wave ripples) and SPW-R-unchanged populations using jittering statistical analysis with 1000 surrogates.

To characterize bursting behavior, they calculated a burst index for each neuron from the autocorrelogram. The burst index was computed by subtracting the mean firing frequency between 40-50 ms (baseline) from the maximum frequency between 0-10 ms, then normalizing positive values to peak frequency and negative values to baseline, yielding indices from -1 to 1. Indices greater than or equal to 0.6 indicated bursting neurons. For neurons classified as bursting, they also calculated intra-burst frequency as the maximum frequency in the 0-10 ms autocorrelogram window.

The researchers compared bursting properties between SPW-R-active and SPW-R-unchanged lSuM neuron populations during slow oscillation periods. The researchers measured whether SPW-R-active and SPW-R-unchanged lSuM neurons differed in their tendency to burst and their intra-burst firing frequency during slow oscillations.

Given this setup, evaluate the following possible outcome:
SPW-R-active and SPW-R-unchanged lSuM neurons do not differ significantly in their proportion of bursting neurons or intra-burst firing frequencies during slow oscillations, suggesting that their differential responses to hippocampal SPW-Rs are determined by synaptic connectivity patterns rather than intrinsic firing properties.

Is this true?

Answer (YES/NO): NO